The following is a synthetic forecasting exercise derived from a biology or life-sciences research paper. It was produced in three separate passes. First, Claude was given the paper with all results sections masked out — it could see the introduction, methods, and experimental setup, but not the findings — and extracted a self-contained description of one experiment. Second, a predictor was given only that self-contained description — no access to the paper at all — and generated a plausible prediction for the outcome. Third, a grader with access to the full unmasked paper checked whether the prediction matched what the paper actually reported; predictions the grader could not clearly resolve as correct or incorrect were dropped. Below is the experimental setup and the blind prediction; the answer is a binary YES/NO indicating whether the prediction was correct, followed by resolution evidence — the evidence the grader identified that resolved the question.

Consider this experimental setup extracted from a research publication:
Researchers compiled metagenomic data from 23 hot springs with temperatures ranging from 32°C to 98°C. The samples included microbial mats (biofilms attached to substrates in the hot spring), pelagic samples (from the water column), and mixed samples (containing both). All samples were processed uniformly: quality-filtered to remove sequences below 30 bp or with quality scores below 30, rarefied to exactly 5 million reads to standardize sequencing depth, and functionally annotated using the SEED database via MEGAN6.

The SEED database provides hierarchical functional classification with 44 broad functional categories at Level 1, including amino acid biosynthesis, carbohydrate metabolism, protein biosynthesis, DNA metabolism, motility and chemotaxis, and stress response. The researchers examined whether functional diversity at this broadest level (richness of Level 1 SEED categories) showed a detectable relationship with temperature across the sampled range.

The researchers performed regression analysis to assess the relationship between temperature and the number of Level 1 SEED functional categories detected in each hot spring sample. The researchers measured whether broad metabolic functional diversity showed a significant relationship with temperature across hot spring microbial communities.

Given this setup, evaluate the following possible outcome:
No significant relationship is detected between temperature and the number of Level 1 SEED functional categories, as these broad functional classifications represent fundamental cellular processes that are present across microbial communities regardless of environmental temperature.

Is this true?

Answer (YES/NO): NO